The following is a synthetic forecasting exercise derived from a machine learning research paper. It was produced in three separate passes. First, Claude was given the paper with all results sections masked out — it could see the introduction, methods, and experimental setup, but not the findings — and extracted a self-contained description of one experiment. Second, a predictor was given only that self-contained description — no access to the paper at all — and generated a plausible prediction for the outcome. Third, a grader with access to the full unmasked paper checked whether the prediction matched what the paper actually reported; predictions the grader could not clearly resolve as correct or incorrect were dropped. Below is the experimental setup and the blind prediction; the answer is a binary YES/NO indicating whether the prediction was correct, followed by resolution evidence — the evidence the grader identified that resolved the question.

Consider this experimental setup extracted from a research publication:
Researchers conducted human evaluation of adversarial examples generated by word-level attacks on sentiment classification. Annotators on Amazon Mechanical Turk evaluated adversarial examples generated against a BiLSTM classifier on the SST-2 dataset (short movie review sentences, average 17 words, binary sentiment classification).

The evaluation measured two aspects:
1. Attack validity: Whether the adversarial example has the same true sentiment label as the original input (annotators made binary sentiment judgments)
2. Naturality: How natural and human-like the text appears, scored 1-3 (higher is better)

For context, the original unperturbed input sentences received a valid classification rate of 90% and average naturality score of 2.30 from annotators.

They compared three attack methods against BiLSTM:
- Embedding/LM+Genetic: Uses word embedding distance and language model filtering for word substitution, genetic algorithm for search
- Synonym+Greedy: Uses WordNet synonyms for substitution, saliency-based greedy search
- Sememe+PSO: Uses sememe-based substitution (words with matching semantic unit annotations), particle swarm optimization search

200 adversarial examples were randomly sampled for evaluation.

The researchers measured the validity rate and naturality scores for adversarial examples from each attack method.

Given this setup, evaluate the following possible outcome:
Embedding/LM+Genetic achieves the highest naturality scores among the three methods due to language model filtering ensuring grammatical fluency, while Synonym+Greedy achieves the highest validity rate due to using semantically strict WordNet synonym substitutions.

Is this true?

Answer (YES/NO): NO